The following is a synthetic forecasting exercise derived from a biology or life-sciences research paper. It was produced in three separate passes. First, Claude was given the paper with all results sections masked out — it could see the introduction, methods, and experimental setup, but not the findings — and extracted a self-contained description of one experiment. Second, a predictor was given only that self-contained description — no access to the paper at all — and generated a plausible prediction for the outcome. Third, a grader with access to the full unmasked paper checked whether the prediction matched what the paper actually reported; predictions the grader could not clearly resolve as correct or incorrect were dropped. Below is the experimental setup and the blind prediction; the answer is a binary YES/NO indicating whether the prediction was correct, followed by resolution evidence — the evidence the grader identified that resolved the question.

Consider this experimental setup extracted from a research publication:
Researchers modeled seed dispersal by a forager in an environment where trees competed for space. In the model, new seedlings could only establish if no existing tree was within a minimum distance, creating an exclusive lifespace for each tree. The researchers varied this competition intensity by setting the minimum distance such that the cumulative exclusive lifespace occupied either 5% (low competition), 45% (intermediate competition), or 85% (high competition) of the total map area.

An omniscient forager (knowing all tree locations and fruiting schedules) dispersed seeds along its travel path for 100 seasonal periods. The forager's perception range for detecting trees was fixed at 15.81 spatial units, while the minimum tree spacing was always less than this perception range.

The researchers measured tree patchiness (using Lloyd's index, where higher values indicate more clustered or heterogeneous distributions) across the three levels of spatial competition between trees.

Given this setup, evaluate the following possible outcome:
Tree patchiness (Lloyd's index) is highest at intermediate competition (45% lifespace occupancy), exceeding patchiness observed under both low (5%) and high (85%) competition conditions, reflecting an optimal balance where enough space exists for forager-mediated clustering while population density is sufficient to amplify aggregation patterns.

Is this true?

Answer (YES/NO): NO